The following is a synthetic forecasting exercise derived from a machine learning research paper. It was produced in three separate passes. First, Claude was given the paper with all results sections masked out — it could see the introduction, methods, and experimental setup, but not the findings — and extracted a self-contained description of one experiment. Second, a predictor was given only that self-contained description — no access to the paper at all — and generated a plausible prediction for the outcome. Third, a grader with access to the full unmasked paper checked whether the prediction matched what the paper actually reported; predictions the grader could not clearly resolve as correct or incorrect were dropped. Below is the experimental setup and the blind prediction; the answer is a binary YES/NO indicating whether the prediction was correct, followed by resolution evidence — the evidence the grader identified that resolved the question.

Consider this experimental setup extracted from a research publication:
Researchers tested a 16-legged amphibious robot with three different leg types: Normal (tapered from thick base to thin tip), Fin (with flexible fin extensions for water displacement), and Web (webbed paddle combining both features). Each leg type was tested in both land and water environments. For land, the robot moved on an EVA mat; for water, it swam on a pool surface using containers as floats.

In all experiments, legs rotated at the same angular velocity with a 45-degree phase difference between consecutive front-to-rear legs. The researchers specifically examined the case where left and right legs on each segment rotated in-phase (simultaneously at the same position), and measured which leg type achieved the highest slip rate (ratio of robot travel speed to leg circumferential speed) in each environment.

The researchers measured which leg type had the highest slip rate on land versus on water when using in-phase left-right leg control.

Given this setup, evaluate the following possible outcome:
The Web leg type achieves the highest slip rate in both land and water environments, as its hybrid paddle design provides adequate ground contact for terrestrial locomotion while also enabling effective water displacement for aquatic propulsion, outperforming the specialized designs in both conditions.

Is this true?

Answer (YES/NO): NO